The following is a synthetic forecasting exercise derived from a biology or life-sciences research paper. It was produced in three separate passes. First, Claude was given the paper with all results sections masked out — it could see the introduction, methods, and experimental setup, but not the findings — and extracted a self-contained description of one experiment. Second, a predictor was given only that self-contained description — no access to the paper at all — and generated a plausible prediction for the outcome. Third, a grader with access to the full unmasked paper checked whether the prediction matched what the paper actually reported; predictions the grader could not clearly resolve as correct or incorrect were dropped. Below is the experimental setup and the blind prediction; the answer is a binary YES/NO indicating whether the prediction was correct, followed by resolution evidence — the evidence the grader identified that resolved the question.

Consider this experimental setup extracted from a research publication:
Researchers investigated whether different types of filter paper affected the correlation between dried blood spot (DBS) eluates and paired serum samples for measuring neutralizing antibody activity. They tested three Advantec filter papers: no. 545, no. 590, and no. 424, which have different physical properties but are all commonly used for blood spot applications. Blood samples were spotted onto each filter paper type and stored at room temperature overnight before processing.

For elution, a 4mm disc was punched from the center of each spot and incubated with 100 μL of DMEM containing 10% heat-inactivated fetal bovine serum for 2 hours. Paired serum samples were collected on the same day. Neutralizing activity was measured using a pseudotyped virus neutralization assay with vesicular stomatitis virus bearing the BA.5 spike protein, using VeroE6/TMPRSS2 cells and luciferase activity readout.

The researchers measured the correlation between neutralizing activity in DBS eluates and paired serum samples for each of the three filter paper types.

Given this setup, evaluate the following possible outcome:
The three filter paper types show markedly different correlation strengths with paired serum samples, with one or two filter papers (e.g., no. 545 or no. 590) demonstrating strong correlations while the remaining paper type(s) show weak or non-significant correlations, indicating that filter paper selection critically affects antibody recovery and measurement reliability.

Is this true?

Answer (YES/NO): NO